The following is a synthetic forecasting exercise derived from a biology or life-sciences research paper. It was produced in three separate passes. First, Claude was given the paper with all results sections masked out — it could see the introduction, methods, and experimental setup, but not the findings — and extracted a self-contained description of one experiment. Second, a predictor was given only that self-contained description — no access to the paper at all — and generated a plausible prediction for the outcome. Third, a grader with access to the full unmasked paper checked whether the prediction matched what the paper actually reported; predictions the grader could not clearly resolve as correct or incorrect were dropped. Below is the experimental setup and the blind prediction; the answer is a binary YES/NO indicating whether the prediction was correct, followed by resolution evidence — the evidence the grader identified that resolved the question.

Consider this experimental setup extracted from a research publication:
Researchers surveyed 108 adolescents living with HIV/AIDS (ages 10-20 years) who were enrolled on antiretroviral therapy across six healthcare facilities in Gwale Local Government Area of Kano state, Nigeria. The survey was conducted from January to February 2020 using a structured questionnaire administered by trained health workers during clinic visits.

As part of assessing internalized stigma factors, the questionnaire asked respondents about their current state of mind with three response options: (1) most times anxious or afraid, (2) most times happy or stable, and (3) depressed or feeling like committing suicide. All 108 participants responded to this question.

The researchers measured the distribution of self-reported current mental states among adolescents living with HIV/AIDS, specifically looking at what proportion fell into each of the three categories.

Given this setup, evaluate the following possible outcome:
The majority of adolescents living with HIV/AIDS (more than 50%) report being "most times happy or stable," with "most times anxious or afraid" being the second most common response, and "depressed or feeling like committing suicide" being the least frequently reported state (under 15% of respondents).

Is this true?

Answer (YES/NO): NO